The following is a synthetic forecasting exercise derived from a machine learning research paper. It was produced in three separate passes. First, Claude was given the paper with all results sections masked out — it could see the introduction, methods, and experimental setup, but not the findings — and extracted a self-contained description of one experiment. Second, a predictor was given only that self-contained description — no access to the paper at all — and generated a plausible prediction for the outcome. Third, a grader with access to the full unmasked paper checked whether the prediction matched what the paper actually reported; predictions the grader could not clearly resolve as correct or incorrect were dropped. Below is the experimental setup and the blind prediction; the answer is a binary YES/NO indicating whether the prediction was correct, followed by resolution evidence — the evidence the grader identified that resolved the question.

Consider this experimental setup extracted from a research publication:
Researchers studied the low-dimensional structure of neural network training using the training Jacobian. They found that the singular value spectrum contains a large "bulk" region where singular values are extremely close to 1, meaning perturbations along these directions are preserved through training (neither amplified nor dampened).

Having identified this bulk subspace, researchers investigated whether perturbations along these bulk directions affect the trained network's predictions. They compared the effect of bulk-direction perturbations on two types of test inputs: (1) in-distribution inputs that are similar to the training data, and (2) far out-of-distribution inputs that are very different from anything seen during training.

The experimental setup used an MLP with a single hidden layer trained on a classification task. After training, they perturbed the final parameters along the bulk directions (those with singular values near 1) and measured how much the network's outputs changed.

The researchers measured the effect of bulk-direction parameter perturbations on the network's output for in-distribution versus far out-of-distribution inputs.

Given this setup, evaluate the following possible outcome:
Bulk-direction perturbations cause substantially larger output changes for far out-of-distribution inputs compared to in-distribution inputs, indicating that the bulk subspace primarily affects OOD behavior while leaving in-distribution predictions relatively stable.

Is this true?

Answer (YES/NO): YES